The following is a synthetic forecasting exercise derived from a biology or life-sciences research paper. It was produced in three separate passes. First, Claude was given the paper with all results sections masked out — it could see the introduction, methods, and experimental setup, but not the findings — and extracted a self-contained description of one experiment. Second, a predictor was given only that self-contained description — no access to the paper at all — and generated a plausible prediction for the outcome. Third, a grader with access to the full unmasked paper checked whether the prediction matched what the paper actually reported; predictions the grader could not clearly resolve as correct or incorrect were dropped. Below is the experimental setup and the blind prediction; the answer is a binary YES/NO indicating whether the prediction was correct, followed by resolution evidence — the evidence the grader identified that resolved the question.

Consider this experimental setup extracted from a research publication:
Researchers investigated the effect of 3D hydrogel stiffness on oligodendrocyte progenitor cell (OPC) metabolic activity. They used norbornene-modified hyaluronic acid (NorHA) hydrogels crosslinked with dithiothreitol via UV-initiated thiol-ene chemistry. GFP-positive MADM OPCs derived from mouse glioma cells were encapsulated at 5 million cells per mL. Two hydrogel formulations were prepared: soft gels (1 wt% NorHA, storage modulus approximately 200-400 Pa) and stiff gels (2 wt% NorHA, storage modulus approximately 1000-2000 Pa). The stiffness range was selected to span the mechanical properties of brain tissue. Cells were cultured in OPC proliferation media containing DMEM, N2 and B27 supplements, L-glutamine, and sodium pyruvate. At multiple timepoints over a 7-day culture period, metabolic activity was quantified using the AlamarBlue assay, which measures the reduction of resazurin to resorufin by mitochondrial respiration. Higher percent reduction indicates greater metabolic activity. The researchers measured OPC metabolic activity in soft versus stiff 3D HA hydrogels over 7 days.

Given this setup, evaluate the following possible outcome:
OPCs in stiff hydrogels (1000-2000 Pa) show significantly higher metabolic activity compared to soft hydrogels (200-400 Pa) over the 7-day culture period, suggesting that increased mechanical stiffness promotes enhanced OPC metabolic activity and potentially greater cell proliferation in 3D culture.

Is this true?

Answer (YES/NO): NO